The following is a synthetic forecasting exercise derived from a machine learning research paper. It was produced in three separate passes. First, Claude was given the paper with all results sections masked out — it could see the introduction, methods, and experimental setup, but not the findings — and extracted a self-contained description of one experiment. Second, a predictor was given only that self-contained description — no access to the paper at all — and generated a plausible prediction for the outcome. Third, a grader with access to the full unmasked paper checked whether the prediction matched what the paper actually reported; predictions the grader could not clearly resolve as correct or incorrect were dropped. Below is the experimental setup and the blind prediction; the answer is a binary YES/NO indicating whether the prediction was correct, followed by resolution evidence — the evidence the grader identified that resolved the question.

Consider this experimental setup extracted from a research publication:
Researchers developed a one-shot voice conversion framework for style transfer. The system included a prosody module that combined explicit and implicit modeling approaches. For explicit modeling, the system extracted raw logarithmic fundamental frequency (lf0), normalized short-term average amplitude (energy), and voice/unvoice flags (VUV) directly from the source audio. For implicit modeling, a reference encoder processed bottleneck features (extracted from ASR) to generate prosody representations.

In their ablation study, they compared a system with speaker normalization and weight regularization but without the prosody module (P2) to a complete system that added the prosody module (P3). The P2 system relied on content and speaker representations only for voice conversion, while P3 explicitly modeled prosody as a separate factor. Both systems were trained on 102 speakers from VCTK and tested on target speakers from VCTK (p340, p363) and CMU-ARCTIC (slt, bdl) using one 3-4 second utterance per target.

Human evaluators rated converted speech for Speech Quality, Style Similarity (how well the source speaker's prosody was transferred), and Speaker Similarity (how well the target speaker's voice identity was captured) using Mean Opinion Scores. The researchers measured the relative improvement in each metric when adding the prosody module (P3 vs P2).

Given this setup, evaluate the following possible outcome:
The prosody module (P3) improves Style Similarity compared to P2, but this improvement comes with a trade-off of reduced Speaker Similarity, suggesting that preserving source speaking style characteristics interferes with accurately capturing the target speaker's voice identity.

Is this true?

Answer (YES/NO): NO